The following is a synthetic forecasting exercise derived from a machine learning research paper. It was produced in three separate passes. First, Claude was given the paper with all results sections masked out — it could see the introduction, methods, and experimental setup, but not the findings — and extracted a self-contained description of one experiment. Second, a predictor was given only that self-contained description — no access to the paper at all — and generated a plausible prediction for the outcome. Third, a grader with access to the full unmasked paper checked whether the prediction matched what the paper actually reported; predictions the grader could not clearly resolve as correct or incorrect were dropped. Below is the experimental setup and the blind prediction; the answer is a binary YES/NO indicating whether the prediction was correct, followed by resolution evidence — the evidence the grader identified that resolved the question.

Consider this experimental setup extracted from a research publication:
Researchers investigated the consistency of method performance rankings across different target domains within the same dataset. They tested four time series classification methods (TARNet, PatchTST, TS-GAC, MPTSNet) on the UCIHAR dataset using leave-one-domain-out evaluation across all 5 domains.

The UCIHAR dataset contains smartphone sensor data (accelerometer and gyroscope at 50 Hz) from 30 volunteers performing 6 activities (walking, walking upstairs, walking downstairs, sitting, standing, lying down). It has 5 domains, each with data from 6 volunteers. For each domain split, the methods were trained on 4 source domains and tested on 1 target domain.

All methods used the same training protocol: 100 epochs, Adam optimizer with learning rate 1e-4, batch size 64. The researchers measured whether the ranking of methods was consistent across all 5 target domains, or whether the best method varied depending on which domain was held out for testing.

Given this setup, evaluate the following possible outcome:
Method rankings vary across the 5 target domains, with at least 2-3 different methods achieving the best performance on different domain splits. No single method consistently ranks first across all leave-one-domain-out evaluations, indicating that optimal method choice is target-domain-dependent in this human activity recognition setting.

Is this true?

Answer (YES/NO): YES